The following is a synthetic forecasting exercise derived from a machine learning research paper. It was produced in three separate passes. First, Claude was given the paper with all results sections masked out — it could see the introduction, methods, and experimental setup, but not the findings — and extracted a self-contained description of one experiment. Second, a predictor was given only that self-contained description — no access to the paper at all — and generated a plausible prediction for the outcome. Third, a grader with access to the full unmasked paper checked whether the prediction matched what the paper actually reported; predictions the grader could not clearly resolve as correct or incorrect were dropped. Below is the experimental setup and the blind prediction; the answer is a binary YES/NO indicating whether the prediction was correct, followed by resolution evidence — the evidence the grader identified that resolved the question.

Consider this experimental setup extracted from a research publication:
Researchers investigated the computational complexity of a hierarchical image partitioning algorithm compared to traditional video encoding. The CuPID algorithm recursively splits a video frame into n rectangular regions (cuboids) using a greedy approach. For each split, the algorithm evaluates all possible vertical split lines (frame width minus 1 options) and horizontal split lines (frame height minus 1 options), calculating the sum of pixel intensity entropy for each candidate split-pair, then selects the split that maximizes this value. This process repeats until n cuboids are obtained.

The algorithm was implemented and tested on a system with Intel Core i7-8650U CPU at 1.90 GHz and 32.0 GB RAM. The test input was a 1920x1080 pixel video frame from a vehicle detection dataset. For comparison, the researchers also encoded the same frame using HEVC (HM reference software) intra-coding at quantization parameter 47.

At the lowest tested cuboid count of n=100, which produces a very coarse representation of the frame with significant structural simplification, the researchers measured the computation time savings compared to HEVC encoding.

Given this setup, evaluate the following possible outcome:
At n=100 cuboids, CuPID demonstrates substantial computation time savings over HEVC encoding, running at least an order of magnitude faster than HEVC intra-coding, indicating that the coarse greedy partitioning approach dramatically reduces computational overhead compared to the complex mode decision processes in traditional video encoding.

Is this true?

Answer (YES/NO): NO